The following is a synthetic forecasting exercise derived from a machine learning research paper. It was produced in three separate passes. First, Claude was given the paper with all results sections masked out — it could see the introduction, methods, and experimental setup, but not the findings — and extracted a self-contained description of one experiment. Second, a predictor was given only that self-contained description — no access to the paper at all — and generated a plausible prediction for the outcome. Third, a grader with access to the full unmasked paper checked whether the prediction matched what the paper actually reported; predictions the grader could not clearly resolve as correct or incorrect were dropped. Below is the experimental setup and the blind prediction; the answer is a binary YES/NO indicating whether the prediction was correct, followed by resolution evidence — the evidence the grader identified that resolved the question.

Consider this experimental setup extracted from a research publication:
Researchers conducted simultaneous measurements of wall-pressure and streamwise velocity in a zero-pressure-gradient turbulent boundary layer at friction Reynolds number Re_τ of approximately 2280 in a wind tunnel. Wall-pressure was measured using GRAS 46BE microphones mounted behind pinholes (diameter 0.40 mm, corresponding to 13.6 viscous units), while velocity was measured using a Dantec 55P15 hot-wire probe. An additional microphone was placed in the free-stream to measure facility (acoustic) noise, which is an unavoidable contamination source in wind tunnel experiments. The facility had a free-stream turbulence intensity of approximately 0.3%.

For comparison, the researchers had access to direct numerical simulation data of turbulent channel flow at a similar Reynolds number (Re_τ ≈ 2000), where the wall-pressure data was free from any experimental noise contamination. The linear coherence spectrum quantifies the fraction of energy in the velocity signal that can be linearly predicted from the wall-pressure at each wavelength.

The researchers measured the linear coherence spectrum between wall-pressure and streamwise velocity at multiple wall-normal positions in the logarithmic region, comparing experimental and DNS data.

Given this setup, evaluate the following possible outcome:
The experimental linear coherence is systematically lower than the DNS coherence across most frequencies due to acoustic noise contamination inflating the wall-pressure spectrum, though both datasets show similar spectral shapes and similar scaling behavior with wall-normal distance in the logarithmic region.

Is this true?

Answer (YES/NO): NO